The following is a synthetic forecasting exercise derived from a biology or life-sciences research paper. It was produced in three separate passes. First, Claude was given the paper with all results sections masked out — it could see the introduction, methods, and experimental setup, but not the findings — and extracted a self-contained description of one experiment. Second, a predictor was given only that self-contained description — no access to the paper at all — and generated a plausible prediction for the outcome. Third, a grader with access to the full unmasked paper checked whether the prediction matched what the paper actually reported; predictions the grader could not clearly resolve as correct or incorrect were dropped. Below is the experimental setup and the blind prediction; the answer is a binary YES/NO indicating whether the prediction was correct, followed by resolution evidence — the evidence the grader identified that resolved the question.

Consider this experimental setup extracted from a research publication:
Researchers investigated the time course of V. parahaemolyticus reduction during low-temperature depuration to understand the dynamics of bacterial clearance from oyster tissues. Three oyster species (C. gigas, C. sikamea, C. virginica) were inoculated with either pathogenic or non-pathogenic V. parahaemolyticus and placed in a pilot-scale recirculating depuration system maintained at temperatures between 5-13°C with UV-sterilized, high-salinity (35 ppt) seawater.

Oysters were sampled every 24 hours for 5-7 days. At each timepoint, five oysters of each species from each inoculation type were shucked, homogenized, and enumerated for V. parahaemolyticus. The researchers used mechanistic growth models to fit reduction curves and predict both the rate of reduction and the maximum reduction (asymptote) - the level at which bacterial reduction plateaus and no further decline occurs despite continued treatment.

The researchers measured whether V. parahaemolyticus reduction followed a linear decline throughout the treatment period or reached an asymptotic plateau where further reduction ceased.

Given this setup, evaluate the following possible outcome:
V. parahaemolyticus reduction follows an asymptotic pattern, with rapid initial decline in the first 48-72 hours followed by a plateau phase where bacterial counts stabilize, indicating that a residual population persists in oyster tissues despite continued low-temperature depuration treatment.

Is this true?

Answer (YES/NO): YES